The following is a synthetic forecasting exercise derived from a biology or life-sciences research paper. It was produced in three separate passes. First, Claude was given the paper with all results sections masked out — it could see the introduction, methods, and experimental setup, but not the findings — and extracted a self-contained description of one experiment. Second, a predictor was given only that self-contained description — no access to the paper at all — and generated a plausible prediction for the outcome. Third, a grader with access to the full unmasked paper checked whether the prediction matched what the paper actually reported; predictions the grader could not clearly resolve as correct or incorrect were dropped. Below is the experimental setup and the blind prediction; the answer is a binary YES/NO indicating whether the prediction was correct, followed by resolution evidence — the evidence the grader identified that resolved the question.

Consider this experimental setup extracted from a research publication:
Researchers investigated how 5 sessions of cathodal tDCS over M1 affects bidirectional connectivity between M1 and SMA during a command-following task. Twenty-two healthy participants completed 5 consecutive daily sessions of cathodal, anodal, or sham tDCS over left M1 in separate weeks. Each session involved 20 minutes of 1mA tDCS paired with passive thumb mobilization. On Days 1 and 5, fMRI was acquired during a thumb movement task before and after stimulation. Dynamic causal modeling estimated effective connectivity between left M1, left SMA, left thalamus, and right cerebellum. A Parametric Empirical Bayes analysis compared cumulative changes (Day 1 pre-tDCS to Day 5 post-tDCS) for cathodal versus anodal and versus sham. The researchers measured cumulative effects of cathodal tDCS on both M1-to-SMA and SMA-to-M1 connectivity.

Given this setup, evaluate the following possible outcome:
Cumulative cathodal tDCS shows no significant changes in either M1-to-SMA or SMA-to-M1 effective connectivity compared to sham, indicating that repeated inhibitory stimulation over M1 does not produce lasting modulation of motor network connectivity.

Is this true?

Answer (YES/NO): NO